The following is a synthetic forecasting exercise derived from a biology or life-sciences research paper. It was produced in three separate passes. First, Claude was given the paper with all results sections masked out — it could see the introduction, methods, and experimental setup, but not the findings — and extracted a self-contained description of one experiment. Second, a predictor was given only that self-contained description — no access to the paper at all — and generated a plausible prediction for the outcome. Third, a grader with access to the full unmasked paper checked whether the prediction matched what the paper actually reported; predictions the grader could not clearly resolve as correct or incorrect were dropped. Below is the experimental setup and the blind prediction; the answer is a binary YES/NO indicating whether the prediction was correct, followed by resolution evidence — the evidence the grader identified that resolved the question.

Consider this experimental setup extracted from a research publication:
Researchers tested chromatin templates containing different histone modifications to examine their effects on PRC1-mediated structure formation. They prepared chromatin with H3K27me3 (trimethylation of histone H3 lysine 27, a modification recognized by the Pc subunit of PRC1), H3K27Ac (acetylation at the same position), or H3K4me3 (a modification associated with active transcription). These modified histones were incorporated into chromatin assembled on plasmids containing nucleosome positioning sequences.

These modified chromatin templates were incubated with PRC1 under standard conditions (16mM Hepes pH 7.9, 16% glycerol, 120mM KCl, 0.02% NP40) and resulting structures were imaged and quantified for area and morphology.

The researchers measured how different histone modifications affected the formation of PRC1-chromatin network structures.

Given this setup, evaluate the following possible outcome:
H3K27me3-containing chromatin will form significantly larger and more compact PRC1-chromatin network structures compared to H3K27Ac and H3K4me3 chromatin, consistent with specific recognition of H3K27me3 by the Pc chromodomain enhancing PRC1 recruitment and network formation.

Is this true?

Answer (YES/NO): NO